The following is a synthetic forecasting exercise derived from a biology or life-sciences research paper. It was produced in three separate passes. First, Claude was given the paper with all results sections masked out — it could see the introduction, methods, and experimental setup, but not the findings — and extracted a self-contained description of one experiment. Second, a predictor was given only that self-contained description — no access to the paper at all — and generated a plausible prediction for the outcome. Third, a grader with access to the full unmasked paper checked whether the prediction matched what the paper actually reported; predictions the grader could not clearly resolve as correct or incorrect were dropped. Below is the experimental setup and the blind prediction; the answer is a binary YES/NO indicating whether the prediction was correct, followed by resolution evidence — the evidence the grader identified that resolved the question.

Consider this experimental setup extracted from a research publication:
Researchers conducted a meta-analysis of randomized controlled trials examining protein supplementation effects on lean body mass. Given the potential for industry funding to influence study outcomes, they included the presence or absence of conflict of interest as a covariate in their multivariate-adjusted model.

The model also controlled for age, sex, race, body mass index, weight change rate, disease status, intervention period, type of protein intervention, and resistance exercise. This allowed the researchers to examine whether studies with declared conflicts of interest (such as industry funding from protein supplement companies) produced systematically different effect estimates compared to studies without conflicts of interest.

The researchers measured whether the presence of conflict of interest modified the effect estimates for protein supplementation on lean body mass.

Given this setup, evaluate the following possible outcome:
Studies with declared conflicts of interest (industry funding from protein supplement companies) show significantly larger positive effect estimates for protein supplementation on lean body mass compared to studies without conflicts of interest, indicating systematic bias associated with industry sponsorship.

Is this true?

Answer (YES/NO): NO